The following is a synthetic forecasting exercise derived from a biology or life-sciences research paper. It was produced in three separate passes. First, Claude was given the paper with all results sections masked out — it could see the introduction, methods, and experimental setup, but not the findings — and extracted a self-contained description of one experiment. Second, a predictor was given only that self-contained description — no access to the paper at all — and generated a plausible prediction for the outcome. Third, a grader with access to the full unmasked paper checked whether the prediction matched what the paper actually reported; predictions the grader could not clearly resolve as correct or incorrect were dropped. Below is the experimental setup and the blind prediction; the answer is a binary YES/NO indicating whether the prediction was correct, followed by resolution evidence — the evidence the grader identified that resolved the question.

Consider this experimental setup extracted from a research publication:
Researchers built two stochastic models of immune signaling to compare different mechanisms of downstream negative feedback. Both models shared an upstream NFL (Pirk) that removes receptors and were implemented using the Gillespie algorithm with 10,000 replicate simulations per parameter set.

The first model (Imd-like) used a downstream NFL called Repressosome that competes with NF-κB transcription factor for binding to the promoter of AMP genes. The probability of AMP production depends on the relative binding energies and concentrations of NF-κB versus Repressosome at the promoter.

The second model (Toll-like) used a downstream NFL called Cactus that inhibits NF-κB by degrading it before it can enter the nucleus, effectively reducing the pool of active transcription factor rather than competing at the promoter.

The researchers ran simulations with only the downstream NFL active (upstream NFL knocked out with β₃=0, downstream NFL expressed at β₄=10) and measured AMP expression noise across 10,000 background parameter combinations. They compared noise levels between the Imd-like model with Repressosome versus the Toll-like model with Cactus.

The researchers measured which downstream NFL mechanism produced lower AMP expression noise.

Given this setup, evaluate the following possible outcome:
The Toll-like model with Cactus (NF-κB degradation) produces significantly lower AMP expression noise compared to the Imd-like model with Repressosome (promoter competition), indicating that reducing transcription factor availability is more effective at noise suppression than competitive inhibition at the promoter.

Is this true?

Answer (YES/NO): NO